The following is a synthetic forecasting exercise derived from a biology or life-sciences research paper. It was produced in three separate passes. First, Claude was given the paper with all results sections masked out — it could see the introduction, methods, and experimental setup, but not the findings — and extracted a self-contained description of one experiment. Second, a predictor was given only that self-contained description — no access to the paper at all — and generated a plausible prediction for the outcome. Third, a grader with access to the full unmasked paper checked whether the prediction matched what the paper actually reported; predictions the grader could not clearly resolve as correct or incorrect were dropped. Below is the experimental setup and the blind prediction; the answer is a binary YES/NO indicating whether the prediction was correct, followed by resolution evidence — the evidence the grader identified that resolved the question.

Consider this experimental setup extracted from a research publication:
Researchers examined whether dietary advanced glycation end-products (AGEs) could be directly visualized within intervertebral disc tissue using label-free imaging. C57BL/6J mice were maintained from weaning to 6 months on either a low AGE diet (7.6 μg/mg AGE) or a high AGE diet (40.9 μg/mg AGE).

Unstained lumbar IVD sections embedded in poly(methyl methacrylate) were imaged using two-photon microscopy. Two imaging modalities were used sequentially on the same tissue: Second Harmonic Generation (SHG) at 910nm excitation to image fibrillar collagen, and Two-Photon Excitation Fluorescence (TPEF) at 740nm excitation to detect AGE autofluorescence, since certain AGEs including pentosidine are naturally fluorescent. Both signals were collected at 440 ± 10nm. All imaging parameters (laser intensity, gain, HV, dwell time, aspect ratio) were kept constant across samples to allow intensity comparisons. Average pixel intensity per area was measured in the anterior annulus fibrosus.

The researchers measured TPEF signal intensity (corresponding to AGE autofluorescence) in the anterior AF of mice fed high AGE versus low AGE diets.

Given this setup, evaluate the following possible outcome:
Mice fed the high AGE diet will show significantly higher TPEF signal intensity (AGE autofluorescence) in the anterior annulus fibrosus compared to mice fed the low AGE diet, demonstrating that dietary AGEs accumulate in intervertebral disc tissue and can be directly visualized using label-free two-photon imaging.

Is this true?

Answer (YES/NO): NO